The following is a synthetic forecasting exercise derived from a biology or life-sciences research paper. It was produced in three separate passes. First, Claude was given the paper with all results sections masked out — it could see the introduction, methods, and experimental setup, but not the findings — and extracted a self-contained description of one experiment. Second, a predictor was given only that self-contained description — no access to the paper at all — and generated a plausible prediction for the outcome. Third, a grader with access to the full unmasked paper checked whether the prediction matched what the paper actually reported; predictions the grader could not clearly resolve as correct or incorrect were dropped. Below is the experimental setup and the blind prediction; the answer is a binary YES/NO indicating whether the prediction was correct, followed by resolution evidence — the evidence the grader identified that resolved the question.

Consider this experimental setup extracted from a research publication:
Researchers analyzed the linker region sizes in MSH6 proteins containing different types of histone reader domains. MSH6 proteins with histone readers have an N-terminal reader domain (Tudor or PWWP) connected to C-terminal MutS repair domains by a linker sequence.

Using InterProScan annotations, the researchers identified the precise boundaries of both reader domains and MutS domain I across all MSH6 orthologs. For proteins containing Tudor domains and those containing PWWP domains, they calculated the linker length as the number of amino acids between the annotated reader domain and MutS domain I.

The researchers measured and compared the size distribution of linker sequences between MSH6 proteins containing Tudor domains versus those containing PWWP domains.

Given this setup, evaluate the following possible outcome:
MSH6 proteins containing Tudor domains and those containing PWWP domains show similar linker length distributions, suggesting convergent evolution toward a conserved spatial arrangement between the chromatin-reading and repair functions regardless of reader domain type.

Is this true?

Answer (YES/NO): NO